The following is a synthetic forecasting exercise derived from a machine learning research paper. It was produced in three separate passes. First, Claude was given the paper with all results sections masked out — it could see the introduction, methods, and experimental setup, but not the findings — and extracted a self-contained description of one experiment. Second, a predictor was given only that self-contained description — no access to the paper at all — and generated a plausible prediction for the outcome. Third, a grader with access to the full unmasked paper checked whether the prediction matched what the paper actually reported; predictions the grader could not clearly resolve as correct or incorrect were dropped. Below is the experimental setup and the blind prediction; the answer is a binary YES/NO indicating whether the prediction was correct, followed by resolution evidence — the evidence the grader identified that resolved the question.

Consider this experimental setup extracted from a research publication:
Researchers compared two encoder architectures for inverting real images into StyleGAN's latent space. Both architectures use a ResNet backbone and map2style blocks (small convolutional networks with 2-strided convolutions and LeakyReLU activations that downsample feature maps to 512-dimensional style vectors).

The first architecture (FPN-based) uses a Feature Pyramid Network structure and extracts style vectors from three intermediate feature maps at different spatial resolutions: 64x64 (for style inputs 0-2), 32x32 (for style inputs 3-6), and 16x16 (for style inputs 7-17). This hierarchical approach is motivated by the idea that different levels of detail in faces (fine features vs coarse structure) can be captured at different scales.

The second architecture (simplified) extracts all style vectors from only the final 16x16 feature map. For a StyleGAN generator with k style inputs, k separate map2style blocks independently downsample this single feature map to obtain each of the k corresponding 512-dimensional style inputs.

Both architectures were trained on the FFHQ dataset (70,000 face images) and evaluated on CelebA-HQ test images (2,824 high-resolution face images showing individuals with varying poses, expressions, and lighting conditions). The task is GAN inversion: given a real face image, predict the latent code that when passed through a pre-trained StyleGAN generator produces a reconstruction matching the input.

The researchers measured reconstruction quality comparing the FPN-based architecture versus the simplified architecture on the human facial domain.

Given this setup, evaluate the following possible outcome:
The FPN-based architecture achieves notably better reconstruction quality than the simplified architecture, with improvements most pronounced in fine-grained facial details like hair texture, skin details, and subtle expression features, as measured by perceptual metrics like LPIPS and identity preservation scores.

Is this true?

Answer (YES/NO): NO